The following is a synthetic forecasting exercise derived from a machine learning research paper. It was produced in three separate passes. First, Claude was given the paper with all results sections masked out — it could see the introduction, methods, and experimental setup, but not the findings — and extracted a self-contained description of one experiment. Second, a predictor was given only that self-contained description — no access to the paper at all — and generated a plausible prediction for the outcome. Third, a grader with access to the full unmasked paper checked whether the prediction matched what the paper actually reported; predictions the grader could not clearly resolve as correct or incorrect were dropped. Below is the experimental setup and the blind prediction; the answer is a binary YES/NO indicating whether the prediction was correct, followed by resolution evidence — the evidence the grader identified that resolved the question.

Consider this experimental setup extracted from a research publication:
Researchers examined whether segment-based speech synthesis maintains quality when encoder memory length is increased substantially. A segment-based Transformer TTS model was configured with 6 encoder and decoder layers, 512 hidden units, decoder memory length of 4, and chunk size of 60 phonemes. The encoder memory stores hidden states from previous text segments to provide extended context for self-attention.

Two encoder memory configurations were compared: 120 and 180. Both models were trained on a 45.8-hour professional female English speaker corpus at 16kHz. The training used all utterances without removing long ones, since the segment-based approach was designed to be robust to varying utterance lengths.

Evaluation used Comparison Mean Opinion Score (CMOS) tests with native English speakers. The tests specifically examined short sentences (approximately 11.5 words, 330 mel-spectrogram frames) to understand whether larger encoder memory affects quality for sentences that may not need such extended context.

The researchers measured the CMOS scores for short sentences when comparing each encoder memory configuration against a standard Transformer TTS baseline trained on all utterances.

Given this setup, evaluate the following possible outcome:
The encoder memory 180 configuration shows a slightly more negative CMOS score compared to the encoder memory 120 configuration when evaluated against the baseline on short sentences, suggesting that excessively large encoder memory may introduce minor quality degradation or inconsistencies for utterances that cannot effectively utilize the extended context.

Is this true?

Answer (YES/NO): NO